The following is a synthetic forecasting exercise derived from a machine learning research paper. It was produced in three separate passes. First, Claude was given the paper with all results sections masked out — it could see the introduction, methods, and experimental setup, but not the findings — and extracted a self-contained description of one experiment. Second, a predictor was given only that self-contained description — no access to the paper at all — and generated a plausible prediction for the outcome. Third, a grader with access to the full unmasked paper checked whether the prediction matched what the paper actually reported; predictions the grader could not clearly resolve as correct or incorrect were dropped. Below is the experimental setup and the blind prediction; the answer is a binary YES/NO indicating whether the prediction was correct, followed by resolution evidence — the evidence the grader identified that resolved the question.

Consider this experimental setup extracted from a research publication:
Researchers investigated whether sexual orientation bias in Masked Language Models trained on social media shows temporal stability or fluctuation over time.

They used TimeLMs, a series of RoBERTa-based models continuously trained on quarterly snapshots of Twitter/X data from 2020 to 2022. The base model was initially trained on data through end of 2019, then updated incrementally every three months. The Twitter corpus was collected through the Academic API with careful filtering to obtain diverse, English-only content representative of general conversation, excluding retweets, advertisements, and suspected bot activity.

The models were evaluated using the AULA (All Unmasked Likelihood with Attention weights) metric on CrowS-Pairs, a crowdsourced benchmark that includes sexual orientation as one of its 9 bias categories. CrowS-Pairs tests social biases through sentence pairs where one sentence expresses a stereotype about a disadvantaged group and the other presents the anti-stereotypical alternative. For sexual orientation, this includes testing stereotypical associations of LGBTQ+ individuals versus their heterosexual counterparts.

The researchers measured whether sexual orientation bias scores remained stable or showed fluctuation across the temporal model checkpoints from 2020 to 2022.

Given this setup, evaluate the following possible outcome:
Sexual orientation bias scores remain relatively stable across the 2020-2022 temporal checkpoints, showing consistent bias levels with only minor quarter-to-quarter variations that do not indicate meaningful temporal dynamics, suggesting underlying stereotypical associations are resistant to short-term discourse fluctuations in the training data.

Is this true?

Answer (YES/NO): NO